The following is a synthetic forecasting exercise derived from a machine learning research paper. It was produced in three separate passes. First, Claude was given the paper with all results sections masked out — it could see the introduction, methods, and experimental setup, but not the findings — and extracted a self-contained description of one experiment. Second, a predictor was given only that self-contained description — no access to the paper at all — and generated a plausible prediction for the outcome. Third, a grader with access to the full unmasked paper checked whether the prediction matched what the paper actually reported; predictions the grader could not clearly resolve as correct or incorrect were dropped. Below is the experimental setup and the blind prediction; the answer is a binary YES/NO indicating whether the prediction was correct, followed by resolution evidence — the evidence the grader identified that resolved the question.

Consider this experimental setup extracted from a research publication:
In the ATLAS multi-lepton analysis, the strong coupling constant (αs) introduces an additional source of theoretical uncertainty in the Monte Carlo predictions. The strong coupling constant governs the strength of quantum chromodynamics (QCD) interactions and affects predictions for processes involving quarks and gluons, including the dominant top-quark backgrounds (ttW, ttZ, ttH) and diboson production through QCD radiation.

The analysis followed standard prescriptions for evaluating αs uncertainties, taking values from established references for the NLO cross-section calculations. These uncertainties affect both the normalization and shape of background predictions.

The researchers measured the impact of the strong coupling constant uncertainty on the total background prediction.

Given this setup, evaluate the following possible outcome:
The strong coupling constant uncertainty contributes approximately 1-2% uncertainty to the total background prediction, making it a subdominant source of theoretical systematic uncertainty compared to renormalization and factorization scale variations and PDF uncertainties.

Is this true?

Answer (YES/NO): YES